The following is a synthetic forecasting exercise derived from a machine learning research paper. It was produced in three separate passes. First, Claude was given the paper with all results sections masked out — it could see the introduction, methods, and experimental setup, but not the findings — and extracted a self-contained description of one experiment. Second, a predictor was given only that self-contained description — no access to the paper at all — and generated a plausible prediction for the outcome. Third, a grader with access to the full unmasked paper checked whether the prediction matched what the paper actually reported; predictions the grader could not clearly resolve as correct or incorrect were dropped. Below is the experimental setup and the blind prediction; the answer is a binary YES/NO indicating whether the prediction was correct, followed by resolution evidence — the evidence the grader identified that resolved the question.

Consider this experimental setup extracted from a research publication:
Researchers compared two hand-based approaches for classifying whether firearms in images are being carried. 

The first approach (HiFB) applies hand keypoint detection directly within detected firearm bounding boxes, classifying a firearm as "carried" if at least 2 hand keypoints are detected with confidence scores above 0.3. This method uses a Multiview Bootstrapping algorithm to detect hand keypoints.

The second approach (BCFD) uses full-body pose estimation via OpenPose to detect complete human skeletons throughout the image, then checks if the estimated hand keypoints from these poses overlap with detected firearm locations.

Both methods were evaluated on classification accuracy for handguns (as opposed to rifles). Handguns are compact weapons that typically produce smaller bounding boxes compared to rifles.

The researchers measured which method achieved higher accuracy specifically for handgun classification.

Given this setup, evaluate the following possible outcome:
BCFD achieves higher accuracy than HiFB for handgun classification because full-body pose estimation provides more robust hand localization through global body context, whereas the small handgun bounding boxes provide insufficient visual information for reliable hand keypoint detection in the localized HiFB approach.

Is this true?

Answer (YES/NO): NO